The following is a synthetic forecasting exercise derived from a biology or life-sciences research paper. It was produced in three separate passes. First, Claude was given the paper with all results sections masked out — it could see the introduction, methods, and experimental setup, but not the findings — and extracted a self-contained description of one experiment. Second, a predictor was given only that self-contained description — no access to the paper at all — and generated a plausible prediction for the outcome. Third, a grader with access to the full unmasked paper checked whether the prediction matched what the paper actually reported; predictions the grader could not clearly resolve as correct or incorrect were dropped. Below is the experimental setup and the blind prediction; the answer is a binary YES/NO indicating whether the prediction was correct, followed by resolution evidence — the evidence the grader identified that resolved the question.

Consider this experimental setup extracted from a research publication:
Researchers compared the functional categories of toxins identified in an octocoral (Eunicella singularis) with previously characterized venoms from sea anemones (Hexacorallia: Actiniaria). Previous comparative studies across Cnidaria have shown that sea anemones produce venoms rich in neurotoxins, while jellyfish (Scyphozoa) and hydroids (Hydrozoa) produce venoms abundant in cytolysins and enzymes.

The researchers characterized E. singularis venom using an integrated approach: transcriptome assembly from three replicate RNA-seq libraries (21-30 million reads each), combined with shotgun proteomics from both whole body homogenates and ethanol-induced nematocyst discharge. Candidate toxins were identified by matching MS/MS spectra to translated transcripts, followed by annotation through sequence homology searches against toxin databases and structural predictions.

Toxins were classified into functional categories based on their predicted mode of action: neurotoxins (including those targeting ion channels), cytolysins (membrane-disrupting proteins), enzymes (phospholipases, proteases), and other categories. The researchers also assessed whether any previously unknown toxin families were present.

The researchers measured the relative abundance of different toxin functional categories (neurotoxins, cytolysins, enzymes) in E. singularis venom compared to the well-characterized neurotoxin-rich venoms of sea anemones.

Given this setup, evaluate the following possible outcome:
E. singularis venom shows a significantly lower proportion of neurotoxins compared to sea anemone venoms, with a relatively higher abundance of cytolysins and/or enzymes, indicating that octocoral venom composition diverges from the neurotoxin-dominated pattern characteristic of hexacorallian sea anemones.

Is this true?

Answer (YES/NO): NO